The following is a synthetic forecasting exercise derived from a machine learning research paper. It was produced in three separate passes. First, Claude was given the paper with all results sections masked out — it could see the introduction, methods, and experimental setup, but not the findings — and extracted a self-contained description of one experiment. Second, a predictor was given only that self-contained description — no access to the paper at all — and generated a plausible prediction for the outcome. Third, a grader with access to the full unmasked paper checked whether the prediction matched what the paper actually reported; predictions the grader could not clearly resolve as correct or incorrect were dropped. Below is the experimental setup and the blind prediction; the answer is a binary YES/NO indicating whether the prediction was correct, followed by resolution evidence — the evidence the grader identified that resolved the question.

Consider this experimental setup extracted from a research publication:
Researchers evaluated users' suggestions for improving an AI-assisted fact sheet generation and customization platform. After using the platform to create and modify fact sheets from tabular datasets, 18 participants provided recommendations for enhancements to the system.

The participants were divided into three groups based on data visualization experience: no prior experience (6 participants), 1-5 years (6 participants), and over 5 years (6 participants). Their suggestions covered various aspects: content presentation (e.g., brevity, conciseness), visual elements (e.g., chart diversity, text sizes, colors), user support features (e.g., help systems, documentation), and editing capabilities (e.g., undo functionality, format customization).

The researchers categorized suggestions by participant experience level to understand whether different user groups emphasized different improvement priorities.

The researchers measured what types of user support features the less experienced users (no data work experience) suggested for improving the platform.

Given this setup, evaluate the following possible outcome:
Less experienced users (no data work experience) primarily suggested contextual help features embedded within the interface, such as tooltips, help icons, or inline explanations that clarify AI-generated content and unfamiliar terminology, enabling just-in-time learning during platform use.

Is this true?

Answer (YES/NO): NO